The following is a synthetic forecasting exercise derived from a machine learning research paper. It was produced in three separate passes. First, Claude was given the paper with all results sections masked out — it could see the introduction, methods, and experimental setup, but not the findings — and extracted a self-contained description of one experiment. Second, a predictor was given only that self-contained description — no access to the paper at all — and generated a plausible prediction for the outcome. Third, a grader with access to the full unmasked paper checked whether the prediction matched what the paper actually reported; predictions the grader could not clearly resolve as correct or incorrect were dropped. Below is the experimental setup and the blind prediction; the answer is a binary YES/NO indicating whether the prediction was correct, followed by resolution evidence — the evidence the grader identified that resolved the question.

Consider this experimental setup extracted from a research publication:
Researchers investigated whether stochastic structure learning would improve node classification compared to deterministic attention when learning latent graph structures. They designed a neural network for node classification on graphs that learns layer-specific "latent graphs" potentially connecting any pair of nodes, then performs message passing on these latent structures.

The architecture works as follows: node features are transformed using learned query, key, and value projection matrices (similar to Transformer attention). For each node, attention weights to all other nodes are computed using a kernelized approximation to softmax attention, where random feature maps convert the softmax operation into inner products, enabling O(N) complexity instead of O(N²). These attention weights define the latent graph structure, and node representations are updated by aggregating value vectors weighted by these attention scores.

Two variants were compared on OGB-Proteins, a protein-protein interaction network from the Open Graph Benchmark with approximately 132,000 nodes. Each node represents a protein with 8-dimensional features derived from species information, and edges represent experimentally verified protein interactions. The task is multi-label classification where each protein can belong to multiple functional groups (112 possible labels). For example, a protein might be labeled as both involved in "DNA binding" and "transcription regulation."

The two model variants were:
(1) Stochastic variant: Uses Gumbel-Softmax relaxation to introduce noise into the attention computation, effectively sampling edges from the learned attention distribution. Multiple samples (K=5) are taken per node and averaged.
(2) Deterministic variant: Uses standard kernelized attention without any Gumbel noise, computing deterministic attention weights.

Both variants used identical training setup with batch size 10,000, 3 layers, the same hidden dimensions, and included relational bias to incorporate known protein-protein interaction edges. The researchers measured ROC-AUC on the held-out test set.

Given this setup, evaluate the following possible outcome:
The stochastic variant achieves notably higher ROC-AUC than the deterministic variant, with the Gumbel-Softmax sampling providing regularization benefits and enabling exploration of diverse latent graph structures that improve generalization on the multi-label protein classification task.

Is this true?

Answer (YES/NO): YES